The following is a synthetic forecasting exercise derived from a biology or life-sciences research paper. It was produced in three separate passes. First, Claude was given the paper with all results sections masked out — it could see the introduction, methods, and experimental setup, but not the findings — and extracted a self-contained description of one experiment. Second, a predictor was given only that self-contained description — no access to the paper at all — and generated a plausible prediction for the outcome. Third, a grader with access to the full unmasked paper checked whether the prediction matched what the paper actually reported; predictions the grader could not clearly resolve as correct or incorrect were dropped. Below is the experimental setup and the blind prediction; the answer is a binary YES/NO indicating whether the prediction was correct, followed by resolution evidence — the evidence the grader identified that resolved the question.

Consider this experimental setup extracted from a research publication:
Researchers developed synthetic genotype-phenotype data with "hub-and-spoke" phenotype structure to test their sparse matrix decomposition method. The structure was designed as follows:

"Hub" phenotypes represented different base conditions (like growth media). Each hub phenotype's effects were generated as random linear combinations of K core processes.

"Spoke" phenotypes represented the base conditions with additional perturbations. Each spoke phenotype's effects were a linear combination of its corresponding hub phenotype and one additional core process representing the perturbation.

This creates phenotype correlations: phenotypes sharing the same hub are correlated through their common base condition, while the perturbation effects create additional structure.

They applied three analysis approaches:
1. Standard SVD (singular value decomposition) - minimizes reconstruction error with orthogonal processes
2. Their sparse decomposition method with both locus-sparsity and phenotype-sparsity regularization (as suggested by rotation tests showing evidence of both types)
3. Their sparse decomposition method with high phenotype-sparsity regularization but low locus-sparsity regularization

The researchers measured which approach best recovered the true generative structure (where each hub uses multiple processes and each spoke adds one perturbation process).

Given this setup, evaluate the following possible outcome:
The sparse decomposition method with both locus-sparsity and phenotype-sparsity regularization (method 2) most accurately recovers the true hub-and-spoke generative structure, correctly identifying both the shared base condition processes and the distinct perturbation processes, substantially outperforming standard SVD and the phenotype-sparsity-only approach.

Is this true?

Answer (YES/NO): YES